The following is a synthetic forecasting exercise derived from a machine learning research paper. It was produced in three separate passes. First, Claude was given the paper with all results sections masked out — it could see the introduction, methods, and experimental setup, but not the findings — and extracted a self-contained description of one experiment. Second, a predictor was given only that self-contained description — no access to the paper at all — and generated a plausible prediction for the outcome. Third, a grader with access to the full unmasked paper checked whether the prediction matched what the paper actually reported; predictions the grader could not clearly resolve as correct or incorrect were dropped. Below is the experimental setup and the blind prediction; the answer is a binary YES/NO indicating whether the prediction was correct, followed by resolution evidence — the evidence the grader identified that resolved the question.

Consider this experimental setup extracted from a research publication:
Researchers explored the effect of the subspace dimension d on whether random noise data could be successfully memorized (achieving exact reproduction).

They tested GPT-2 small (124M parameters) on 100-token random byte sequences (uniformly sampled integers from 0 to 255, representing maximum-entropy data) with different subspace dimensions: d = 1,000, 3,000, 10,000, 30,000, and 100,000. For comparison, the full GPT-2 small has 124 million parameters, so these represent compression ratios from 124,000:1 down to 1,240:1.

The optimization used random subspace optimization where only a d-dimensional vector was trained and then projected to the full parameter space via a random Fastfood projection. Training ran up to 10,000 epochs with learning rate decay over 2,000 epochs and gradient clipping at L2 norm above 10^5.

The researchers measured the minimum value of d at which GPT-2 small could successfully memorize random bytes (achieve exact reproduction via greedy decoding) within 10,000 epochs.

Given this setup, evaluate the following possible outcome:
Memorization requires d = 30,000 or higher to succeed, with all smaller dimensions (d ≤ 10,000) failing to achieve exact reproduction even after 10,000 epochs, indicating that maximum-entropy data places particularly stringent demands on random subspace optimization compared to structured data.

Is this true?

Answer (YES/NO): NO